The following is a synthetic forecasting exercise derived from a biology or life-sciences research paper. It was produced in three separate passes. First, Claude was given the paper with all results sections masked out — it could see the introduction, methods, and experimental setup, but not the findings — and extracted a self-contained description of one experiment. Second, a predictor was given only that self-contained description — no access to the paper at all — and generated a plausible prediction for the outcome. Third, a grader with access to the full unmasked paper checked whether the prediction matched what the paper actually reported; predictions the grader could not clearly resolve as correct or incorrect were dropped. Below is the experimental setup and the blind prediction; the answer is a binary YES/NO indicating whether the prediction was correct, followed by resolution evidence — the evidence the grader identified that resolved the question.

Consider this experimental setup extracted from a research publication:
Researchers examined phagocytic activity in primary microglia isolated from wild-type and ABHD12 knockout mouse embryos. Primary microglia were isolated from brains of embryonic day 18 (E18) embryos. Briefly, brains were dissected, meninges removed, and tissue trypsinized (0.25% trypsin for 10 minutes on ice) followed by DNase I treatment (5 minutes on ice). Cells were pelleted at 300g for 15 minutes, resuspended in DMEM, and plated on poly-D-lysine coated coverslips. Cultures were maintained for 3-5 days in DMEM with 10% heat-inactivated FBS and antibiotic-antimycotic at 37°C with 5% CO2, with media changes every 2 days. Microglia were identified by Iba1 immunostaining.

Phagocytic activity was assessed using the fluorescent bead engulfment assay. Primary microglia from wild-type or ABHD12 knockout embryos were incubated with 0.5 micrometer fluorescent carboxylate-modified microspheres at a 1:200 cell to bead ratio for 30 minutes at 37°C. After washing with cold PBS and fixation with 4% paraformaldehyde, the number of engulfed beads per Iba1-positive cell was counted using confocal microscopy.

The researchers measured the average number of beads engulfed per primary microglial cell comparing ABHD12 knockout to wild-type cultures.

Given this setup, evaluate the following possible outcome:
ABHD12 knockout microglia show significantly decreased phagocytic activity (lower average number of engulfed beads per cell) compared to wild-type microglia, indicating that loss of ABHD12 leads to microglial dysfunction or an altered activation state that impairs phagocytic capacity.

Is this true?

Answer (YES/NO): NO